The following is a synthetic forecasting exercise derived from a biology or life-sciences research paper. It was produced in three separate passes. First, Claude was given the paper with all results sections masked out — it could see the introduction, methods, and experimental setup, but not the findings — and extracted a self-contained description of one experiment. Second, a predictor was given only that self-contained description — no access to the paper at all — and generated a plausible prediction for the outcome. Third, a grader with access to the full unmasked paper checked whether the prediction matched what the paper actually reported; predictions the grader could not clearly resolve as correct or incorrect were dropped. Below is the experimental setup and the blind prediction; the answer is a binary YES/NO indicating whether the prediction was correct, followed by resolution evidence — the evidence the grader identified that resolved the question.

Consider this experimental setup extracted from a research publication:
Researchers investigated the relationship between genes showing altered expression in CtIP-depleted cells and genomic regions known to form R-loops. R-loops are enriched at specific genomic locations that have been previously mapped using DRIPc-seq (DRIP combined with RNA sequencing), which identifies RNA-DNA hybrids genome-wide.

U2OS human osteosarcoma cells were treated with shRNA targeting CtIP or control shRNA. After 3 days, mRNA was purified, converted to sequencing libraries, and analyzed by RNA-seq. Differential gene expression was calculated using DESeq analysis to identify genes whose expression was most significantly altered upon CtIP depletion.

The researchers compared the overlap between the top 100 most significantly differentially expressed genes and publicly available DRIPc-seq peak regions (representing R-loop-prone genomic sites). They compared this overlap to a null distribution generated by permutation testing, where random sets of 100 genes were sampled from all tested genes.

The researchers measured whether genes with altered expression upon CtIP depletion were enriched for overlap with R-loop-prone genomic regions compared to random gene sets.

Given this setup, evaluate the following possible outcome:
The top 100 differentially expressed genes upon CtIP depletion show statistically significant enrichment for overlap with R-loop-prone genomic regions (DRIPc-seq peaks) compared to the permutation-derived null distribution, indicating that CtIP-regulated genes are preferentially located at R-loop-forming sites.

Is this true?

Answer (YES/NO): YES